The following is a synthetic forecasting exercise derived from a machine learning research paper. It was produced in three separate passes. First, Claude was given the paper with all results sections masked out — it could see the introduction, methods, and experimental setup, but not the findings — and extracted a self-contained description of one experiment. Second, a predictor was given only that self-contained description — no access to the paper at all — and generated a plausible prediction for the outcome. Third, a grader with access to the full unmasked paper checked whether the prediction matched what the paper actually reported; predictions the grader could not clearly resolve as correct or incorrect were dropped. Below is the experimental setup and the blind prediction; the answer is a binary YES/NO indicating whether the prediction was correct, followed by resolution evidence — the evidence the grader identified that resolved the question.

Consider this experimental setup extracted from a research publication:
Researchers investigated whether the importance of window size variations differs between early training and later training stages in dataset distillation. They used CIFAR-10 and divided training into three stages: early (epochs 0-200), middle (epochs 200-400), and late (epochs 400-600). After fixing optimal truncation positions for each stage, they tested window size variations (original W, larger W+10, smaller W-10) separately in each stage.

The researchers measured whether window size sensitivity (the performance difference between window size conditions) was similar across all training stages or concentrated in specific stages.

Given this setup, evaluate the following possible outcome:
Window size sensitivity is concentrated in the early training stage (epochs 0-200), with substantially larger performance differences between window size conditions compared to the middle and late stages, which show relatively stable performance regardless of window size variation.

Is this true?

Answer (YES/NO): YES